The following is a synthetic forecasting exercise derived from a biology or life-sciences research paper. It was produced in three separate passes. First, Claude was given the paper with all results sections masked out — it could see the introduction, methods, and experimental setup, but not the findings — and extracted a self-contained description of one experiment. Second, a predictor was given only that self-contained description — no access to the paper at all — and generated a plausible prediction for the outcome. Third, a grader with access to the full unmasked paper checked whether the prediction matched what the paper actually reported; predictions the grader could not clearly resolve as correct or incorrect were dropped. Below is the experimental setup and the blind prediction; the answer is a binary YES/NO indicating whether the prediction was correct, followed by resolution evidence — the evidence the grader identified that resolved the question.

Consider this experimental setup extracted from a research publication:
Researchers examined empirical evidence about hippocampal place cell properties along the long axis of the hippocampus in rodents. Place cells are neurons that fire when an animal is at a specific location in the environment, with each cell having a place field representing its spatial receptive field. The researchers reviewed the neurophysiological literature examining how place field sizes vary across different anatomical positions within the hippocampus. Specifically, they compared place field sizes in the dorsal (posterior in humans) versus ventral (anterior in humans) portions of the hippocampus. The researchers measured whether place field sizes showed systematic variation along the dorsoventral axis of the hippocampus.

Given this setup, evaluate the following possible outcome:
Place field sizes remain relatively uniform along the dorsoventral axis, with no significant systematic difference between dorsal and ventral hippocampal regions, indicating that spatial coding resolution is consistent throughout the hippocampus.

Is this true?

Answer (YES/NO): NO